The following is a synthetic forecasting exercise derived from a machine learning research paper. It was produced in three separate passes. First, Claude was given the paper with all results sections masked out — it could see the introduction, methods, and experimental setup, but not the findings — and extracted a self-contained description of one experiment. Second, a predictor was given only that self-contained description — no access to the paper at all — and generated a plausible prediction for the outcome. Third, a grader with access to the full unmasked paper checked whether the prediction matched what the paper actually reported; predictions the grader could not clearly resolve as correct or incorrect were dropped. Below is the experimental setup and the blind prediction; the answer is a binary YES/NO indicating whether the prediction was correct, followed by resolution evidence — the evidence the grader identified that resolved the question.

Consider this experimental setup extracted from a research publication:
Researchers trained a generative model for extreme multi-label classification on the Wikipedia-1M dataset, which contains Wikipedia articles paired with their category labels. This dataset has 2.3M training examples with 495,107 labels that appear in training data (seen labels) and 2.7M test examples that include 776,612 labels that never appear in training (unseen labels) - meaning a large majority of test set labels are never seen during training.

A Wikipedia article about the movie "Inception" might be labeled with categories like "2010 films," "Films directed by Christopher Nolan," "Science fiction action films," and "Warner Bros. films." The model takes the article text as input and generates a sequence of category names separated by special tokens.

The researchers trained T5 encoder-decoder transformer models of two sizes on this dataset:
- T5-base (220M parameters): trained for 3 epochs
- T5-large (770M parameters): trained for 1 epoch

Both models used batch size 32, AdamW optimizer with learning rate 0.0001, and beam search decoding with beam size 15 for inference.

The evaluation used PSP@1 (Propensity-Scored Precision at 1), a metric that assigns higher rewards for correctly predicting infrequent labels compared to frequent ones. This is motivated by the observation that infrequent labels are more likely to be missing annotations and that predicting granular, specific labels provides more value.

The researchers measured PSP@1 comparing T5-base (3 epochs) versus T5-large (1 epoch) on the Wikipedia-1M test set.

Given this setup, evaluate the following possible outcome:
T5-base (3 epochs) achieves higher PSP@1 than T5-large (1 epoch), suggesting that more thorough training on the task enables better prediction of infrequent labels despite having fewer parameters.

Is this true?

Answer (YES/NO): NO